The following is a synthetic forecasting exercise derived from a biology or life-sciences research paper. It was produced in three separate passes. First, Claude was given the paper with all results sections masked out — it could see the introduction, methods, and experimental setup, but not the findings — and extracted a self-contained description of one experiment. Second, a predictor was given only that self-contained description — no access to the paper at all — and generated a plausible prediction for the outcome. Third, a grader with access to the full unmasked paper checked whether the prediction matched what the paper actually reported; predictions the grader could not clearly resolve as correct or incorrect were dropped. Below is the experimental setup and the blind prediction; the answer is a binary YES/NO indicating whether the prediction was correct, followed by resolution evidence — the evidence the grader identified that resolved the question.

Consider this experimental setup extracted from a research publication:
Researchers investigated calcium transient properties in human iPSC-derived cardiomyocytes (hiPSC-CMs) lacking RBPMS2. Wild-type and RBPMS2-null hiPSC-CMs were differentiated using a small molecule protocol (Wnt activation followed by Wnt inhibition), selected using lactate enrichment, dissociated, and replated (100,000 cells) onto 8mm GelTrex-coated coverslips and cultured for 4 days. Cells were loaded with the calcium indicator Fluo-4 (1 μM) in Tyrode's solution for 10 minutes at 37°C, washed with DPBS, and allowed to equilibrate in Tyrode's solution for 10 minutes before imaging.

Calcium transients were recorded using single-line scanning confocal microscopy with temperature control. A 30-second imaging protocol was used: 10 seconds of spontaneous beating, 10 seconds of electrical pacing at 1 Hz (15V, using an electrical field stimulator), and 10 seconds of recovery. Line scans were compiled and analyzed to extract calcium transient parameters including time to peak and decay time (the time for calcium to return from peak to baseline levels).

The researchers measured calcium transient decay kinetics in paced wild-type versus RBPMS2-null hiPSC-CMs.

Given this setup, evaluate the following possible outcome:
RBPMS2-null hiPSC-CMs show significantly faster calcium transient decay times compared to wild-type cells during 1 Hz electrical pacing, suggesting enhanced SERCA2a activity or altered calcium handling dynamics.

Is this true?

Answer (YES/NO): YES